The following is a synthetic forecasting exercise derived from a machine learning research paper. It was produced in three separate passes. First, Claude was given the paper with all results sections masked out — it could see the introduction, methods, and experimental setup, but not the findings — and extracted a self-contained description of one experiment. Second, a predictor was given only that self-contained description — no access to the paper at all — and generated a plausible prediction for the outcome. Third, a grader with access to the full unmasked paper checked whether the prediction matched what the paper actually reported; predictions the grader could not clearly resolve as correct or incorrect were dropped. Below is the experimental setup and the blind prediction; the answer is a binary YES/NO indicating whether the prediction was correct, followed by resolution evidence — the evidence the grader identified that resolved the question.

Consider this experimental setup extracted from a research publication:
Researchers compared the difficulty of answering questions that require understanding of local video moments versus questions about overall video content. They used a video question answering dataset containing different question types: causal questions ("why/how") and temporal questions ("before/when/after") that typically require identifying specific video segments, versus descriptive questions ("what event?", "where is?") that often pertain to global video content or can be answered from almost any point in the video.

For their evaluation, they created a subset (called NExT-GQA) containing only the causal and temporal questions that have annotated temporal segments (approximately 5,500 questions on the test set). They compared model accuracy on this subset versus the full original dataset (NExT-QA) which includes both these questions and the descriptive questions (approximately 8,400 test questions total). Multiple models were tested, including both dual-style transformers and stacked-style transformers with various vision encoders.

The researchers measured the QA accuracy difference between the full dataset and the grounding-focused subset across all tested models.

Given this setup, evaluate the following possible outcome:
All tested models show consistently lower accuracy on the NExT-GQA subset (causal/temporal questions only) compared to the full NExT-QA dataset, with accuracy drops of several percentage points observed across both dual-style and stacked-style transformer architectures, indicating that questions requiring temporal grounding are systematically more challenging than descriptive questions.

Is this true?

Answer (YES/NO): YES